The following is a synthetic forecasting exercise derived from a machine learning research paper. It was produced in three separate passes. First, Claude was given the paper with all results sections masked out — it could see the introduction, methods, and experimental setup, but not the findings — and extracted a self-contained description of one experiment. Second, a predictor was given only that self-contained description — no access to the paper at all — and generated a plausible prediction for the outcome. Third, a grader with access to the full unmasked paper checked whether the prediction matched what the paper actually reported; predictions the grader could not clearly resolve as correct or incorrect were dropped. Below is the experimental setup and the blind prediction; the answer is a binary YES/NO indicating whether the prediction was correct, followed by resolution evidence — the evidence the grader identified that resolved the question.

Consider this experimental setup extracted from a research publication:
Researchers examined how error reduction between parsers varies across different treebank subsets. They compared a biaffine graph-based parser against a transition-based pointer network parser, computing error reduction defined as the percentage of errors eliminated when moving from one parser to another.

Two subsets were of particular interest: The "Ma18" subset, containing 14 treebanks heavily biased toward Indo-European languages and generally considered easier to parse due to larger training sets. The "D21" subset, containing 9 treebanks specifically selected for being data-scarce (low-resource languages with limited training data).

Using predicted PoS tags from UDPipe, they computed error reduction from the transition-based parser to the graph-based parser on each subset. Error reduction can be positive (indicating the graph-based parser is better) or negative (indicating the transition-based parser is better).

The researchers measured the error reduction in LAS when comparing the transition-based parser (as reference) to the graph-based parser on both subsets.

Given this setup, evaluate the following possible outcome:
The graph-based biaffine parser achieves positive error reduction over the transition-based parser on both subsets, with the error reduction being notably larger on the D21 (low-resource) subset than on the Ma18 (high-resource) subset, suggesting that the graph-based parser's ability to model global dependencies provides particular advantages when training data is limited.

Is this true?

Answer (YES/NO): NO